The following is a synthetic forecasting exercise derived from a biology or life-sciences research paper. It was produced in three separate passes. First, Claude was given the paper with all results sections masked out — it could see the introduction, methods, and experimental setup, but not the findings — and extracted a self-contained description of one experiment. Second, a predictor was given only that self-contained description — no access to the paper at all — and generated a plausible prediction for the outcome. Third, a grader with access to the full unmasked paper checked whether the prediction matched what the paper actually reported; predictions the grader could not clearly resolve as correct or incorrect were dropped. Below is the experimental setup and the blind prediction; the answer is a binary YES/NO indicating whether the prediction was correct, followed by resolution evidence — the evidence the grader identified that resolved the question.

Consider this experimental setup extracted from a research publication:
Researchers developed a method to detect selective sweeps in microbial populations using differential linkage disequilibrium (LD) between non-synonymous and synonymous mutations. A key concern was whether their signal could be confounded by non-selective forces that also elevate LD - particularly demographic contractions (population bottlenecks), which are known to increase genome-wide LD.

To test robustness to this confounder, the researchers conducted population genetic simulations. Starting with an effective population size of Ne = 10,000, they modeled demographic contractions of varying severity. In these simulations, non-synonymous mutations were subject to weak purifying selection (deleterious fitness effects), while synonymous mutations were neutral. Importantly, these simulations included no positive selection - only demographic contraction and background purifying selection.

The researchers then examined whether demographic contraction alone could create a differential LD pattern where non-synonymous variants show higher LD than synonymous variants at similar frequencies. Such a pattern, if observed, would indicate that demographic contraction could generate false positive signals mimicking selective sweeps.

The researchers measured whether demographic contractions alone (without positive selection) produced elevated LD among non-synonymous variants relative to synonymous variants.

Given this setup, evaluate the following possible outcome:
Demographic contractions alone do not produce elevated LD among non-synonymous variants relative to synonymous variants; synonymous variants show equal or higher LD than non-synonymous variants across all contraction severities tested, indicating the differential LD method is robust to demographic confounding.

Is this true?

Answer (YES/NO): YES